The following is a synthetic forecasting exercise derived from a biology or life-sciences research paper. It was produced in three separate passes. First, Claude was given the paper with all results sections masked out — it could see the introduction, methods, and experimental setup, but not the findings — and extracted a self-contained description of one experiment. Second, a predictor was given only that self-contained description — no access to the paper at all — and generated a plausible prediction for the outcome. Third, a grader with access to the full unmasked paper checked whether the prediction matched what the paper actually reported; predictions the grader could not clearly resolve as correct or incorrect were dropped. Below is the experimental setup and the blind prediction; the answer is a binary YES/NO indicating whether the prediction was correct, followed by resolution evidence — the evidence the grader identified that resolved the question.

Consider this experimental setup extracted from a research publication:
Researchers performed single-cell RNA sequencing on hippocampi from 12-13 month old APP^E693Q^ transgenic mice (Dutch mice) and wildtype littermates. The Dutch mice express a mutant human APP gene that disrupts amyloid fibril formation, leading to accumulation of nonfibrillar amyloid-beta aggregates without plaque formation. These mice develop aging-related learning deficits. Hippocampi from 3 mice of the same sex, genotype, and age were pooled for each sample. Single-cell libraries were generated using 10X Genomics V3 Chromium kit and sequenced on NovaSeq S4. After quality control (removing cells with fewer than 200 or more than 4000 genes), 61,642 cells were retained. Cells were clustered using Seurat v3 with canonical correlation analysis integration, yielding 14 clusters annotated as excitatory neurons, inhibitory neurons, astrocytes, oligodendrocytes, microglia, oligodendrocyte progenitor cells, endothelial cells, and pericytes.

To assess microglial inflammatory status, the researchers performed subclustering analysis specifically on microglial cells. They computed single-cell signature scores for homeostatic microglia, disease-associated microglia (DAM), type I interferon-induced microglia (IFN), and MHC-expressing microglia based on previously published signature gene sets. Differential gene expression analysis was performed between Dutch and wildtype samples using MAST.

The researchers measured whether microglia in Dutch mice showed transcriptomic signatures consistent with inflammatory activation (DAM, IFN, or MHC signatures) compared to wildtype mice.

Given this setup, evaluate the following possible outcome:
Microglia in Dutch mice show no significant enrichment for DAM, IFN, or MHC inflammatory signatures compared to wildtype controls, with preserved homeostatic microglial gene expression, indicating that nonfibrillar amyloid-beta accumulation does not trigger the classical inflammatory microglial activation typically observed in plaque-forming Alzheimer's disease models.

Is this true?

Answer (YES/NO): YES